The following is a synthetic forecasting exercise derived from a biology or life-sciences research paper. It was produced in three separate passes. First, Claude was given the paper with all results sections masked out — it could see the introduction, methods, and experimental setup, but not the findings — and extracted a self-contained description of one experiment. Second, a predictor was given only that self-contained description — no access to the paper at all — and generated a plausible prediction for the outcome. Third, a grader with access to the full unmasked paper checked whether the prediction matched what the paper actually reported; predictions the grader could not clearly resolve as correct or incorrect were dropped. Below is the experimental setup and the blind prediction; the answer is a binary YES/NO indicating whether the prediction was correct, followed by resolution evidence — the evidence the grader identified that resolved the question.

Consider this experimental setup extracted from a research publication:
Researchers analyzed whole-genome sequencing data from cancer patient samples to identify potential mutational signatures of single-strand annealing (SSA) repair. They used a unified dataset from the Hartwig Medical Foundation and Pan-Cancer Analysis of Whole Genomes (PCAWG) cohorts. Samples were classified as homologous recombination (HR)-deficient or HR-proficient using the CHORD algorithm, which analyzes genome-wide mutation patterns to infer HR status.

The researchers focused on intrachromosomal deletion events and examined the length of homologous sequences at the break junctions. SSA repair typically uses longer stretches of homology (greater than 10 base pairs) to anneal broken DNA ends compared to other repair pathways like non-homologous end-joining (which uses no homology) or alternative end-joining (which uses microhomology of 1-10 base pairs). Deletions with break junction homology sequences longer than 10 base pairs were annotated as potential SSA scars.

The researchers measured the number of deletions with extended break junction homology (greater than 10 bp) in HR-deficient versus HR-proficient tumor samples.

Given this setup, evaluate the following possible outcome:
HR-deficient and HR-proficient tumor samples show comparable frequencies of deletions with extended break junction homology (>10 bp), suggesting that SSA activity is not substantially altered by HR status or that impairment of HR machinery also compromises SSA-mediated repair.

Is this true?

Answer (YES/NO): NO